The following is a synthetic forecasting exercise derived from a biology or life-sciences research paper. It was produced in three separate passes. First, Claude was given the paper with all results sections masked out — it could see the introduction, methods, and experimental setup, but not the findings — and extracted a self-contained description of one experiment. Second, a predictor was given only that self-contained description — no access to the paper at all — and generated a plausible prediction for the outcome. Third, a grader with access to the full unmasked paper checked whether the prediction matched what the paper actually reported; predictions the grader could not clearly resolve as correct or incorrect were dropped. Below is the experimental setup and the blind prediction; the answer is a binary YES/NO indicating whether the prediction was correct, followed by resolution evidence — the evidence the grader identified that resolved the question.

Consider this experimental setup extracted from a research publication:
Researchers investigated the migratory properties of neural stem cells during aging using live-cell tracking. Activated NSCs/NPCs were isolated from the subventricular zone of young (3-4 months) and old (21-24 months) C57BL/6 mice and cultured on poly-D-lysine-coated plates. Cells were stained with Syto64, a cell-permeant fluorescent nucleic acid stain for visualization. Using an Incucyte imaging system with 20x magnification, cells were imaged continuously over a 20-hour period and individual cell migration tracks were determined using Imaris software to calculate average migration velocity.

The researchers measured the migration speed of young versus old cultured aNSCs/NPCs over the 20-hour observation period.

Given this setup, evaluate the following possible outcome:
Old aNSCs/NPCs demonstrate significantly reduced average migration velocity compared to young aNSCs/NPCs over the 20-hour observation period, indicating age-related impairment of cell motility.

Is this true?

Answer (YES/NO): YES